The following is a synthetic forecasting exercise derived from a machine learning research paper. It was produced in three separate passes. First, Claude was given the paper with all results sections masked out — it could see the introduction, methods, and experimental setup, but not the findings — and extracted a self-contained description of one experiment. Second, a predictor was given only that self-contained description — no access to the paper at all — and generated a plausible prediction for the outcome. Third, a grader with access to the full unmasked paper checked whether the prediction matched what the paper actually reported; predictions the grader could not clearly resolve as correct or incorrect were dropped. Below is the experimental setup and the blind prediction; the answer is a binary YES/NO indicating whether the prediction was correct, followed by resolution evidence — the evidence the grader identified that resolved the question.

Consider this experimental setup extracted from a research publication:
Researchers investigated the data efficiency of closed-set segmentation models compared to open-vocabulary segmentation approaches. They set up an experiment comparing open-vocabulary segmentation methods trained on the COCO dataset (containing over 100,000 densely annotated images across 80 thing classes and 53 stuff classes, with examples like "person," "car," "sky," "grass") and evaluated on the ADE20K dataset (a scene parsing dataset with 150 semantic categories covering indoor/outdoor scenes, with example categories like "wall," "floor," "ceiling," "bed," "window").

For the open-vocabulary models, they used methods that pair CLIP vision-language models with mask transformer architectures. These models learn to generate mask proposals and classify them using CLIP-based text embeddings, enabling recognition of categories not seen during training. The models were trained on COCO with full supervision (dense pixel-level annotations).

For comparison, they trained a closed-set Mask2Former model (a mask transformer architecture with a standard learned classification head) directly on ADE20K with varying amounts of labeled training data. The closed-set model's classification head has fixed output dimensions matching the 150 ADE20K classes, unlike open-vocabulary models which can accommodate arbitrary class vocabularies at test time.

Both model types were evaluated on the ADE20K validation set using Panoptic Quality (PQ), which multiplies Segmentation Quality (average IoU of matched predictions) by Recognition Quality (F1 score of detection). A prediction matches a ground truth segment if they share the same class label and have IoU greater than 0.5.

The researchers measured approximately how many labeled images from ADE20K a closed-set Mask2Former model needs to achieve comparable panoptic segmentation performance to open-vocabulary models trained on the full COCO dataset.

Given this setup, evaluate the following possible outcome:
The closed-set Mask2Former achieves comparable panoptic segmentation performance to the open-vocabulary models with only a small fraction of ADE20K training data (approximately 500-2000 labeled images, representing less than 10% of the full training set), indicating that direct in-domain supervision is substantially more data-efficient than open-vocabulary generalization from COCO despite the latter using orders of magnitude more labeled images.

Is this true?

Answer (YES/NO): NO